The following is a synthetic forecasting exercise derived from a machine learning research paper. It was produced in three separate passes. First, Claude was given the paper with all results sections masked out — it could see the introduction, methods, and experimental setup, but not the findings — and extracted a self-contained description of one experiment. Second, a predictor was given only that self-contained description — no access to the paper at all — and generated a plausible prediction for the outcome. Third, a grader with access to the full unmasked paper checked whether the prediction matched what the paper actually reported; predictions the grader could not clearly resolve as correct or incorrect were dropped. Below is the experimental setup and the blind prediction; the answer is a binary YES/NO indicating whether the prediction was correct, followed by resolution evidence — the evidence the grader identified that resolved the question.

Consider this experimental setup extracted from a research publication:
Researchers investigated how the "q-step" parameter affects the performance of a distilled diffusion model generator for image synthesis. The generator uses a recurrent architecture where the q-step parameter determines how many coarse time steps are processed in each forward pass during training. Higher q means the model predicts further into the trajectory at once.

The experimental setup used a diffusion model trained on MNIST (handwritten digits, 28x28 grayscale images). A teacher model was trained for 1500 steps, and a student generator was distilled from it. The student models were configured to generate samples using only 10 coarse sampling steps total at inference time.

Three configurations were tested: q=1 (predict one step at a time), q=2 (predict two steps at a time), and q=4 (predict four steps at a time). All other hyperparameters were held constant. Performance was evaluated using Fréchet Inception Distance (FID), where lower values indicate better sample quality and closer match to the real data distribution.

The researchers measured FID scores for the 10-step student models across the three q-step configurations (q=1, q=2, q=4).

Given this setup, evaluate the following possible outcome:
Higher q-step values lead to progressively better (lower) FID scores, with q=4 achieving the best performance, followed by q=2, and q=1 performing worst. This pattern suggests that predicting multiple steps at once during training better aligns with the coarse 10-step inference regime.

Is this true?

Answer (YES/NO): NO